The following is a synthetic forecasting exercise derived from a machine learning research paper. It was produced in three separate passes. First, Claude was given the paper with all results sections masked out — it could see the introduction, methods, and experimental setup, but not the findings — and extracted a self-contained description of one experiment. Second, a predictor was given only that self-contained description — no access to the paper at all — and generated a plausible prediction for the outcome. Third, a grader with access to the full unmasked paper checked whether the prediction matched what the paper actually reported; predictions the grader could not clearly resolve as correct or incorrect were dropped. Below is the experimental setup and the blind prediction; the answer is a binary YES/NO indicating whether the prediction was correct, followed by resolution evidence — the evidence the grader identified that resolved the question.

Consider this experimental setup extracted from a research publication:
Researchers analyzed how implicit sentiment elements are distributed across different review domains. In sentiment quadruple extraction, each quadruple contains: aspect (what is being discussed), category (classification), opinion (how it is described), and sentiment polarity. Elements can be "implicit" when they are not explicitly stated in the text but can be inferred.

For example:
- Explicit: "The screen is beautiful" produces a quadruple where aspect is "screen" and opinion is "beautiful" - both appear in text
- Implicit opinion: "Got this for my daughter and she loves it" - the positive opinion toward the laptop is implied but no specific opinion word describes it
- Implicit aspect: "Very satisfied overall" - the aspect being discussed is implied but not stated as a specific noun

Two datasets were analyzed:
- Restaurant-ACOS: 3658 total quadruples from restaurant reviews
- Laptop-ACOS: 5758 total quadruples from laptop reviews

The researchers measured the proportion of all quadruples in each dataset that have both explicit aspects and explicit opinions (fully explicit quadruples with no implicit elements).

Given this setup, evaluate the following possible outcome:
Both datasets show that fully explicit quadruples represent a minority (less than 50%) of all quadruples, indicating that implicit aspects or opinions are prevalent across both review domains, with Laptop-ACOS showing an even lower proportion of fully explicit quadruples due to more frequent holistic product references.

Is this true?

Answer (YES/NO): NO